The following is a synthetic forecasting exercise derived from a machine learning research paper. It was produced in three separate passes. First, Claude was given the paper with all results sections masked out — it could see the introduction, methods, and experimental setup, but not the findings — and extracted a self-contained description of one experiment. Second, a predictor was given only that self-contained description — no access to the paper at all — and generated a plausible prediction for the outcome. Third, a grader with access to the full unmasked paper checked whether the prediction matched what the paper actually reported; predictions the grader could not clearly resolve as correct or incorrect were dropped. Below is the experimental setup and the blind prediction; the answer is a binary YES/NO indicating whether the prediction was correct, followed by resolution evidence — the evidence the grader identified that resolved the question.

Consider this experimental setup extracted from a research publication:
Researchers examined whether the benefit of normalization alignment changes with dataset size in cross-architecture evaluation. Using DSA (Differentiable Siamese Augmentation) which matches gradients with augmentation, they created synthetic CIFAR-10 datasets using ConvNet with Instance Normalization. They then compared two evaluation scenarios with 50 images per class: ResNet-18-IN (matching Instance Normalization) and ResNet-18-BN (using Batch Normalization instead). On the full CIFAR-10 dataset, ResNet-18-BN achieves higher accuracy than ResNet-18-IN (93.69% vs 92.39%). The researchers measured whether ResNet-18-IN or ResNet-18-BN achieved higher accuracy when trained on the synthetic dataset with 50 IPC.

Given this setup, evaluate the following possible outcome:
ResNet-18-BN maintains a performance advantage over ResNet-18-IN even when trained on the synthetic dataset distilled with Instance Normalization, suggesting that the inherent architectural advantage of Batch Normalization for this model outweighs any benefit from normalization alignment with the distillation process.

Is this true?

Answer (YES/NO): YES